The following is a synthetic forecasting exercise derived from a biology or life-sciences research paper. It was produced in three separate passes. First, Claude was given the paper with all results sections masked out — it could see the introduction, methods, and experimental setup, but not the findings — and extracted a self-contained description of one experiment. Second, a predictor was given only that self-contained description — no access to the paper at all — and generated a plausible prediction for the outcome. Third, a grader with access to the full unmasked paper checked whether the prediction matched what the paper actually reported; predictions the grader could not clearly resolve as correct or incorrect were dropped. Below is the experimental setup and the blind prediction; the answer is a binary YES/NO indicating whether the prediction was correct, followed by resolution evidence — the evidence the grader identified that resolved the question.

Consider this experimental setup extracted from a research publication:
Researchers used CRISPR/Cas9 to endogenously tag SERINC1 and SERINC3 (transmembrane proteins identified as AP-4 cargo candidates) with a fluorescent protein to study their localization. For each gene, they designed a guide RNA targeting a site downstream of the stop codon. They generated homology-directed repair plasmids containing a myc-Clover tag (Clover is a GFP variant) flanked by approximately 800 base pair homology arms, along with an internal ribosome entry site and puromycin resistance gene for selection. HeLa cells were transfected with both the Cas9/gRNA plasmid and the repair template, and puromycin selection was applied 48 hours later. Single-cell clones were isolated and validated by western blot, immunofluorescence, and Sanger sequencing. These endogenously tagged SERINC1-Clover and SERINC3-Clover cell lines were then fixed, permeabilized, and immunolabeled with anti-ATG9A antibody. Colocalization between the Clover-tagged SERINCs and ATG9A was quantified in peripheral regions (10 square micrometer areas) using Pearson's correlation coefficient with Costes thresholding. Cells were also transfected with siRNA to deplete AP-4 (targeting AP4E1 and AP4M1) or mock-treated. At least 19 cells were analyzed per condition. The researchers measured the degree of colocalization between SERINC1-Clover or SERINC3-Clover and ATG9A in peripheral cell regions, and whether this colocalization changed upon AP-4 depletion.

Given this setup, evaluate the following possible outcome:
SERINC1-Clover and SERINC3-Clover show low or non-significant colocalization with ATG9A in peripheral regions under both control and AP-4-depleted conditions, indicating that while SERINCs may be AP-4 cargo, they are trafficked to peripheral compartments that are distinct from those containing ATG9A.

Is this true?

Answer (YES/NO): NO